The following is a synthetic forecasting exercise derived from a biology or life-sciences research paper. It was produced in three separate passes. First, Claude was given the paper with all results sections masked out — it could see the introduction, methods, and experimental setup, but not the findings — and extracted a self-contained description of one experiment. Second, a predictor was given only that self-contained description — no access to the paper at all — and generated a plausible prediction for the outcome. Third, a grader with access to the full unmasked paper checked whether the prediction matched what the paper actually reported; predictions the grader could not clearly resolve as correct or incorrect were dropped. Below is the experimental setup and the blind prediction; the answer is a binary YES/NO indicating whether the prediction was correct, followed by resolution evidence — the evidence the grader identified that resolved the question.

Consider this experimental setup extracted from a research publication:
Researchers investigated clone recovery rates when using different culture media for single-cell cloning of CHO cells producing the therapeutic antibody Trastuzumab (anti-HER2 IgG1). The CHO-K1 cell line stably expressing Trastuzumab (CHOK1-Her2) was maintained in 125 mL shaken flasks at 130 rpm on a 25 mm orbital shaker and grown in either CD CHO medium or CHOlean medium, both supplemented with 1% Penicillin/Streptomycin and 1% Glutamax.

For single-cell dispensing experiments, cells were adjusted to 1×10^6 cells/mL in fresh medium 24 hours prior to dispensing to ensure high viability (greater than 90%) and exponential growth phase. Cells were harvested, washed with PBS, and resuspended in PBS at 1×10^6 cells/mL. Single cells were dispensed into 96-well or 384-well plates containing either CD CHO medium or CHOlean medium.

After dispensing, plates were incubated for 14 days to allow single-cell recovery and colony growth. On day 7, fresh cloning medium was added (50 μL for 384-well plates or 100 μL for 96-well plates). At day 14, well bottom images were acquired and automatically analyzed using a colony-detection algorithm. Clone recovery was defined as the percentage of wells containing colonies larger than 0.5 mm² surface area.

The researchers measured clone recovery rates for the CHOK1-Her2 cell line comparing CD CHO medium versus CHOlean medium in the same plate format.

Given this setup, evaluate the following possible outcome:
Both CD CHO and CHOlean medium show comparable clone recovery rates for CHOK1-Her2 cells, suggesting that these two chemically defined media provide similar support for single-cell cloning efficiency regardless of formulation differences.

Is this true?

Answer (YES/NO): NO